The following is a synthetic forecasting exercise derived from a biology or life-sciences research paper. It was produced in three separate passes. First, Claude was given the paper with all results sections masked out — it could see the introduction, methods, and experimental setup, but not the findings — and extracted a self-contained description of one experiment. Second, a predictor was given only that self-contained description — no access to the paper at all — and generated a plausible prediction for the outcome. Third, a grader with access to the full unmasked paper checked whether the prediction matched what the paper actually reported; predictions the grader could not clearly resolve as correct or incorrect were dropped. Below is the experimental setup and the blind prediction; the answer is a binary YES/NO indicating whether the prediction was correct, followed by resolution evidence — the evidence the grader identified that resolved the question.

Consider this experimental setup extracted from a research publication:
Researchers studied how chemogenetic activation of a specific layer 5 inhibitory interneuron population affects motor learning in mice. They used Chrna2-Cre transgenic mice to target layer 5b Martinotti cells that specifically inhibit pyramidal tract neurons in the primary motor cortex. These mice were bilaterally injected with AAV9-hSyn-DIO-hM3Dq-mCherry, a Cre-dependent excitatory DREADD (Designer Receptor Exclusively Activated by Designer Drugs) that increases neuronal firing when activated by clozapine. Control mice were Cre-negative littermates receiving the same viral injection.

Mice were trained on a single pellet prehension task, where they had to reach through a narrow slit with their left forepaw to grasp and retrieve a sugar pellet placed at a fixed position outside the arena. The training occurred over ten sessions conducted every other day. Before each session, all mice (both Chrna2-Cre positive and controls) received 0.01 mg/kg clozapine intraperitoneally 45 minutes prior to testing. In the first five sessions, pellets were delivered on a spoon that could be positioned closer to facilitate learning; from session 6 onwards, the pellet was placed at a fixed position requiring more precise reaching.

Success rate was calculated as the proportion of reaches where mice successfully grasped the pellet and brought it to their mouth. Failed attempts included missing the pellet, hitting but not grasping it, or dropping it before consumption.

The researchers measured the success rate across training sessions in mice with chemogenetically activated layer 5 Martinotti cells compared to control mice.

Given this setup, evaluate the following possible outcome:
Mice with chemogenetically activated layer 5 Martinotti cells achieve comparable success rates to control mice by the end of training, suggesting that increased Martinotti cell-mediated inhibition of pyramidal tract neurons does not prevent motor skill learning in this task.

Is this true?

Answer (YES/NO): YES